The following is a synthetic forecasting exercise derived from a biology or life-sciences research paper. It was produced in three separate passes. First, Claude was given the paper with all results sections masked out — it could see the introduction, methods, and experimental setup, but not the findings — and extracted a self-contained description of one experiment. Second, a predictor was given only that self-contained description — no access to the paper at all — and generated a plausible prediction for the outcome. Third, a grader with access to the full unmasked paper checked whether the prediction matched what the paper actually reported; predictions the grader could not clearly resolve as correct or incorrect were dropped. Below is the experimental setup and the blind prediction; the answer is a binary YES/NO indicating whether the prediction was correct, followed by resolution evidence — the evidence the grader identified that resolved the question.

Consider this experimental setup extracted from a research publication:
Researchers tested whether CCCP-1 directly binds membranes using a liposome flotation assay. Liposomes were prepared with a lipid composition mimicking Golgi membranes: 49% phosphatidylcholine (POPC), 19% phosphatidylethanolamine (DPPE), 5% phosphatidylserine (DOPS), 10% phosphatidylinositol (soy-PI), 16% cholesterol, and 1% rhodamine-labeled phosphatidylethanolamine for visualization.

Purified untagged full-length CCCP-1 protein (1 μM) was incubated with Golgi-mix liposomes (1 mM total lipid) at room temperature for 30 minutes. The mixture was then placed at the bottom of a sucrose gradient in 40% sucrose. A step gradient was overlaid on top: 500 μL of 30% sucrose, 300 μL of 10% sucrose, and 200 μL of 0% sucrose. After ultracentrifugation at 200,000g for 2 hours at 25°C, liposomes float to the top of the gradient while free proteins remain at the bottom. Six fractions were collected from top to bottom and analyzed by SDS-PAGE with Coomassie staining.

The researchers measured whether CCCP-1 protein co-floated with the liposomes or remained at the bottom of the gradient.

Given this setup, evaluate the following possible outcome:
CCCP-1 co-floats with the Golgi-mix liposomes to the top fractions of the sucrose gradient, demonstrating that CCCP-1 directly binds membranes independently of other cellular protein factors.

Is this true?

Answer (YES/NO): YES